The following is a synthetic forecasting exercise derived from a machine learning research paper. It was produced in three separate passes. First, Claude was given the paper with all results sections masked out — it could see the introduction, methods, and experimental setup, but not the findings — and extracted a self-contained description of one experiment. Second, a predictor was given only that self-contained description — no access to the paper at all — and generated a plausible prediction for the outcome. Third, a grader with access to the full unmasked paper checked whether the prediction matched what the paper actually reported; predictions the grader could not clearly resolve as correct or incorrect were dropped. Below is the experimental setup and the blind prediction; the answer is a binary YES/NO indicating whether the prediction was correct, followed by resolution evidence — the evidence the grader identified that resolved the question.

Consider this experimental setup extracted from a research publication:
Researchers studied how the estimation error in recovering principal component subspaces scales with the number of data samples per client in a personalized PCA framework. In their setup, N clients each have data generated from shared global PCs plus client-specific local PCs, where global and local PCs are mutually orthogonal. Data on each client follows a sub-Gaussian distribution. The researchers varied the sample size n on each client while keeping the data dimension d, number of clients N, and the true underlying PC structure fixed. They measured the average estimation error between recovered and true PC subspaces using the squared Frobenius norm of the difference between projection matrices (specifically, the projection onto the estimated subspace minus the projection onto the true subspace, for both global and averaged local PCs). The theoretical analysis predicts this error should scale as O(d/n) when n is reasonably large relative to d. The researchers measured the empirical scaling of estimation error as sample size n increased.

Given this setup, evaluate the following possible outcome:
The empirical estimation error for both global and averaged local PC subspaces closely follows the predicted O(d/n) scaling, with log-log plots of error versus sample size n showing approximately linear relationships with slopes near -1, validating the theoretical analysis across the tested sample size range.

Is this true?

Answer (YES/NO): YES